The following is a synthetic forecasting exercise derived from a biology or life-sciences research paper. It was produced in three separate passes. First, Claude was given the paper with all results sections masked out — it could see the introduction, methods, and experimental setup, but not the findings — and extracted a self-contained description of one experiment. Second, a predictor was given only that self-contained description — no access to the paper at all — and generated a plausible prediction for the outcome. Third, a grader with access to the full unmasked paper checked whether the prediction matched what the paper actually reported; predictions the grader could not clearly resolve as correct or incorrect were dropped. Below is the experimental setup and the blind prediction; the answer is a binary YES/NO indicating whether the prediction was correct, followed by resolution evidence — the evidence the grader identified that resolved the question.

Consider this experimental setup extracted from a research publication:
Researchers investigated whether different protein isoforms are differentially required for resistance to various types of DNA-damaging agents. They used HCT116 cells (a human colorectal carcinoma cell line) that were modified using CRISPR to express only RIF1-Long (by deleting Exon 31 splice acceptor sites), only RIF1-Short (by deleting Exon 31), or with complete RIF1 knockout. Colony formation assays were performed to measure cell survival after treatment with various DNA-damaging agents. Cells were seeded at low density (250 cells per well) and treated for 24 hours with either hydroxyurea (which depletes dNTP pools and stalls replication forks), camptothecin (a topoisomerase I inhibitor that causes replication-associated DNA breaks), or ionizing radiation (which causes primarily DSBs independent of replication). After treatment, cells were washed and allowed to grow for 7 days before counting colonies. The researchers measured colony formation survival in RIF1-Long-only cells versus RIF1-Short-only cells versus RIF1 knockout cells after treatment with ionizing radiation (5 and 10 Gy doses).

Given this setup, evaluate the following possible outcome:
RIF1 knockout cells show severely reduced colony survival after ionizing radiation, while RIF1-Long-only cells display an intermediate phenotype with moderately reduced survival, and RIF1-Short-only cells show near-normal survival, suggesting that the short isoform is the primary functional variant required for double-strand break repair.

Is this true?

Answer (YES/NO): NO